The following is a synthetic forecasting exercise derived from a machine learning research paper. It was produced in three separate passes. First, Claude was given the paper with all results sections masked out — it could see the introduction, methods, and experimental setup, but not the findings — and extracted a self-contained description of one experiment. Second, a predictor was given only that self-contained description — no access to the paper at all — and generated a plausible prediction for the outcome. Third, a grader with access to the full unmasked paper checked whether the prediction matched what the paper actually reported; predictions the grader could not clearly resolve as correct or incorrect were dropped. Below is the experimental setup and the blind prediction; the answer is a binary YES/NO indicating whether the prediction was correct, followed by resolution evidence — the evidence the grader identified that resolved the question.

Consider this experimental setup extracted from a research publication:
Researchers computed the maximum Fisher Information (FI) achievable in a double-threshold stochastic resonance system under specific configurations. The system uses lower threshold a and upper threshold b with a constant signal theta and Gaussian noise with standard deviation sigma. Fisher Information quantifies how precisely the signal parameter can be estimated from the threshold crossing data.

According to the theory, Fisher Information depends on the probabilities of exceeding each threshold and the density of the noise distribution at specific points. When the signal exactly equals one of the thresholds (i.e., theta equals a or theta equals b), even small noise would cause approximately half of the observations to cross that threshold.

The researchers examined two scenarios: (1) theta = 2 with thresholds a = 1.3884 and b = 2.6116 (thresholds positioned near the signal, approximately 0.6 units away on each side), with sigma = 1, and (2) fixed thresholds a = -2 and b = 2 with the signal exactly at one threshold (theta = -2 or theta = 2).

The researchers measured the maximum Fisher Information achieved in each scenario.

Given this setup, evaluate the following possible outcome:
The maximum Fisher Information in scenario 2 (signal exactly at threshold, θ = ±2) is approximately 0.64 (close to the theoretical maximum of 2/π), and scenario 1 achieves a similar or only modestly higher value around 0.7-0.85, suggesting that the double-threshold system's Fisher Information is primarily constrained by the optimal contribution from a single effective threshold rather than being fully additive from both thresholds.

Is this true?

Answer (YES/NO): NO